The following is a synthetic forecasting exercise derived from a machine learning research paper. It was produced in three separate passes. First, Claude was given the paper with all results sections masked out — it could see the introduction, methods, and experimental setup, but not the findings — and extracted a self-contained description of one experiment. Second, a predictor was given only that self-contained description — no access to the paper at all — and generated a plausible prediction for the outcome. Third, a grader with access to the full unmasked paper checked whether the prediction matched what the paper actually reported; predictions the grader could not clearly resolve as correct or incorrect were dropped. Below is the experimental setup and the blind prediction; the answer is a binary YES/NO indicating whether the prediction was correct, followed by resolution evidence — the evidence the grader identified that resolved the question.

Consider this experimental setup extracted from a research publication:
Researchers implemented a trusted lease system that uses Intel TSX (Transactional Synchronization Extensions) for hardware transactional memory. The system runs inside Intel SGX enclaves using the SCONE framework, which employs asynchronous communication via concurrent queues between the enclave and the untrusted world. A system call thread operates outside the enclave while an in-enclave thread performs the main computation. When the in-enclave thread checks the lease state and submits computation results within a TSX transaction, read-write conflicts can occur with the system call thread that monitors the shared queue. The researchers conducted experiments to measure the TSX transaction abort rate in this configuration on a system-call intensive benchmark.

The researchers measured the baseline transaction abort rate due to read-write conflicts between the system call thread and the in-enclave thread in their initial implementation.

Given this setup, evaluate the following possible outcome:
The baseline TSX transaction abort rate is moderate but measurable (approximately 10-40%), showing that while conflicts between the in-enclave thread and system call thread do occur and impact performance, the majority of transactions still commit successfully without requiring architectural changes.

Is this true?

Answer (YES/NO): NO